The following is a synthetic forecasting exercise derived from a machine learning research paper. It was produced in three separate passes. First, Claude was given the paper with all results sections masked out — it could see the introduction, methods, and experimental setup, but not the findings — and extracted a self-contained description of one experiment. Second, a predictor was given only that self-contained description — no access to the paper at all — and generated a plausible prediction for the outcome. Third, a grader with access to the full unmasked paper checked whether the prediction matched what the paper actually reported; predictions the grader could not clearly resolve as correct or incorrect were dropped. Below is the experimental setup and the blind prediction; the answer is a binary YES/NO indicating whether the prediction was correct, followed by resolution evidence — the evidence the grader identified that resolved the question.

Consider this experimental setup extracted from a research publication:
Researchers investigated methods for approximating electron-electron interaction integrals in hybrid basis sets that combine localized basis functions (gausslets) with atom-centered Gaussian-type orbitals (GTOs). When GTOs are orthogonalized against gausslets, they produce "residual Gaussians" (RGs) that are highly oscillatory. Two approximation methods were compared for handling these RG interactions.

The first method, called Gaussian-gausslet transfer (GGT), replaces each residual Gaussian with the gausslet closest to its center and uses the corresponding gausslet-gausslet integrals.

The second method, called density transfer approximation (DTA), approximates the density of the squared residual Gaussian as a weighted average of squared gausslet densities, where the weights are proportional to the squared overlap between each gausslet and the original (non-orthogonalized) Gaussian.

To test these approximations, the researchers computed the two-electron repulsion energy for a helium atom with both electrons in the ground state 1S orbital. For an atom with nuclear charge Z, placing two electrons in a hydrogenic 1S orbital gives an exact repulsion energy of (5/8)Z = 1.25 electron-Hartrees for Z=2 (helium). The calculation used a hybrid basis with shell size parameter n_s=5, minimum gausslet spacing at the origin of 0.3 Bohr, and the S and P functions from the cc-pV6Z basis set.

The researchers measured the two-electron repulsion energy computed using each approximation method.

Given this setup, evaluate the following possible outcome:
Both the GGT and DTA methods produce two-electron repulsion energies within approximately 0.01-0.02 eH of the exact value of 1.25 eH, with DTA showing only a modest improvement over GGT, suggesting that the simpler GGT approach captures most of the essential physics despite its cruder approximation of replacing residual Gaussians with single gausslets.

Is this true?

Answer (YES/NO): NO